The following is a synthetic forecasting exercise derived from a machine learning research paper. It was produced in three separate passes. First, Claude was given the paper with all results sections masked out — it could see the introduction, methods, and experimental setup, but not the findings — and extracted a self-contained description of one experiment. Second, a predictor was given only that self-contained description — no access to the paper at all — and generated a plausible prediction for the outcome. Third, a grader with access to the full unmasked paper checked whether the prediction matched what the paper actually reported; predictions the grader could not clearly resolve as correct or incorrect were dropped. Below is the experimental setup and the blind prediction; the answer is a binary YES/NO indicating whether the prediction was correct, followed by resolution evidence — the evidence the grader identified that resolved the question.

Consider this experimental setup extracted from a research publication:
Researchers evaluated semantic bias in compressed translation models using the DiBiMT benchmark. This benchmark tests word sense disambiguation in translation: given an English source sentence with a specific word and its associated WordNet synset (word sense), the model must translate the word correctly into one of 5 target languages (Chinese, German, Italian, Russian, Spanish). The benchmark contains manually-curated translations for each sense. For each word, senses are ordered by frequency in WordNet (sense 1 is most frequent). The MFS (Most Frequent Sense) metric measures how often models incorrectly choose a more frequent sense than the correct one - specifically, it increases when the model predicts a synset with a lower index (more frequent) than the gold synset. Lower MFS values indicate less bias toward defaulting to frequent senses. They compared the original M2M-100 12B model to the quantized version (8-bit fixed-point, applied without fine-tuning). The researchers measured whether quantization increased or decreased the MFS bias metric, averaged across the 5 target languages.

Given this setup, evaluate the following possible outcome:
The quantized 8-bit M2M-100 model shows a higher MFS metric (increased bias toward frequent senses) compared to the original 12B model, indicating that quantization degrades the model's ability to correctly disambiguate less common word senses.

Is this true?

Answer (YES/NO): YES